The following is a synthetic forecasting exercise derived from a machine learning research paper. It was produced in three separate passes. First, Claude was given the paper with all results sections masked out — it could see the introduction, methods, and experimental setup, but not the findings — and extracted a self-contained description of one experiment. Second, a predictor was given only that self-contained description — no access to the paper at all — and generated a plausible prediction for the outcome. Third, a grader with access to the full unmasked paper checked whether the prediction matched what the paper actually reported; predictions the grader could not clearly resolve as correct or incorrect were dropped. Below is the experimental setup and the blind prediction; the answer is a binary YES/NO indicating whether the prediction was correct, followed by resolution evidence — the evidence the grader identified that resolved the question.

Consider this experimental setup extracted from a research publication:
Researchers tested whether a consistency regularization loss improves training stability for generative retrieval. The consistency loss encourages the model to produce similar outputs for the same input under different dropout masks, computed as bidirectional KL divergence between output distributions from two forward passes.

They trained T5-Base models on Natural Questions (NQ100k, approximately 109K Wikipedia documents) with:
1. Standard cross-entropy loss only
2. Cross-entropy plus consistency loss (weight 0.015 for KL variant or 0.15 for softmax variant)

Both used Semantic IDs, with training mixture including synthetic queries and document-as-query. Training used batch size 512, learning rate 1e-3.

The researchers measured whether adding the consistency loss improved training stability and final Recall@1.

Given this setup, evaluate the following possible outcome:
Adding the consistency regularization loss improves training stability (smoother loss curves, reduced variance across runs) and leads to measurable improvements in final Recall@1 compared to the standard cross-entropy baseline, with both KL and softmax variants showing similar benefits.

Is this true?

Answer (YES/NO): NO